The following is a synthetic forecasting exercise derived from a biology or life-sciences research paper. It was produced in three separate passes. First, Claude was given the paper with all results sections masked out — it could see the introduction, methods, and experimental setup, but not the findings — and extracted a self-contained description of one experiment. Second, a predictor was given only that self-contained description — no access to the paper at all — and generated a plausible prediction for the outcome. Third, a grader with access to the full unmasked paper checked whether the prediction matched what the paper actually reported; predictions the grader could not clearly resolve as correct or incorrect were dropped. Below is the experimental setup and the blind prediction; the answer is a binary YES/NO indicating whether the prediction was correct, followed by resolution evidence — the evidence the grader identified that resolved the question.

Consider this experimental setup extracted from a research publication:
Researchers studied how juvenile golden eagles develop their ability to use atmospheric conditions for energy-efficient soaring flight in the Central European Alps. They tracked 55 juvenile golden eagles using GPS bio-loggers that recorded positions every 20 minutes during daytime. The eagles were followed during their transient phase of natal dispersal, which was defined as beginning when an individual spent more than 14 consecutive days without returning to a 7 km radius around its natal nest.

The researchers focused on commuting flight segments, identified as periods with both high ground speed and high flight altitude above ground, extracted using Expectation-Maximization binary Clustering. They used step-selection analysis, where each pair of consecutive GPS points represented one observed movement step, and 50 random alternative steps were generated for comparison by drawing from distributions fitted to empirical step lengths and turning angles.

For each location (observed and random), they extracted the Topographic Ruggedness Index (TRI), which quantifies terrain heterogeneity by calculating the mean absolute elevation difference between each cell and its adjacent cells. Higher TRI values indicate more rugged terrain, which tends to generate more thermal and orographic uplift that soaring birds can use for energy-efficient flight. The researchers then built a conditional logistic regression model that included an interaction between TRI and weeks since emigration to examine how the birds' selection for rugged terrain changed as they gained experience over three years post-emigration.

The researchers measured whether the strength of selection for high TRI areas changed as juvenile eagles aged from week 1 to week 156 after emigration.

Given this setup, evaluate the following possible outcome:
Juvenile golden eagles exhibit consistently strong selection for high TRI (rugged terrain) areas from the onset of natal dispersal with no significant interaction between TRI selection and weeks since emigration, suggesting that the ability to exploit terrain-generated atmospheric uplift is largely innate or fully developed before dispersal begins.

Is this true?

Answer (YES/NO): NO